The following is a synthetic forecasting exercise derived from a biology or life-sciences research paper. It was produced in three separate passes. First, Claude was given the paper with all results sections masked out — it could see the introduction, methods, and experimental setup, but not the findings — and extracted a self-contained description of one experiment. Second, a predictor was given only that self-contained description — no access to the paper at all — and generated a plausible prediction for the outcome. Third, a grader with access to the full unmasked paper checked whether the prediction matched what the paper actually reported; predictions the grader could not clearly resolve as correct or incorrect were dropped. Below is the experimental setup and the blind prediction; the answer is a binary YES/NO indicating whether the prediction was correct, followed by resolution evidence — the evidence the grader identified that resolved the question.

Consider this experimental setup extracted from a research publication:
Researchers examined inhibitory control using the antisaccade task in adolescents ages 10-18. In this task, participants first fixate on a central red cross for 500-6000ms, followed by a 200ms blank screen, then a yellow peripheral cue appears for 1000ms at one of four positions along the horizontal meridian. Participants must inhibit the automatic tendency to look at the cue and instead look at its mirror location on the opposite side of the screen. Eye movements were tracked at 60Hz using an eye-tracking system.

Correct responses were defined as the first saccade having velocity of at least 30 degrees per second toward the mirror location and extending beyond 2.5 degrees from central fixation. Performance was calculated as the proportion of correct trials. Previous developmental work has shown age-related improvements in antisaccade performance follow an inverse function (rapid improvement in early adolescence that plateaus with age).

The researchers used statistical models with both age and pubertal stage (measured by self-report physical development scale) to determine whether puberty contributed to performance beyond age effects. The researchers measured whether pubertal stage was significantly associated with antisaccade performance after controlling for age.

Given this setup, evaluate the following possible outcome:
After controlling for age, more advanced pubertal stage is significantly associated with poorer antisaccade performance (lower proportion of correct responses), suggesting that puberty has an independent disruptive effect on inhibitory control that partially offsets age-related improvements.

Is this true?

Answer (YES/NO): NO